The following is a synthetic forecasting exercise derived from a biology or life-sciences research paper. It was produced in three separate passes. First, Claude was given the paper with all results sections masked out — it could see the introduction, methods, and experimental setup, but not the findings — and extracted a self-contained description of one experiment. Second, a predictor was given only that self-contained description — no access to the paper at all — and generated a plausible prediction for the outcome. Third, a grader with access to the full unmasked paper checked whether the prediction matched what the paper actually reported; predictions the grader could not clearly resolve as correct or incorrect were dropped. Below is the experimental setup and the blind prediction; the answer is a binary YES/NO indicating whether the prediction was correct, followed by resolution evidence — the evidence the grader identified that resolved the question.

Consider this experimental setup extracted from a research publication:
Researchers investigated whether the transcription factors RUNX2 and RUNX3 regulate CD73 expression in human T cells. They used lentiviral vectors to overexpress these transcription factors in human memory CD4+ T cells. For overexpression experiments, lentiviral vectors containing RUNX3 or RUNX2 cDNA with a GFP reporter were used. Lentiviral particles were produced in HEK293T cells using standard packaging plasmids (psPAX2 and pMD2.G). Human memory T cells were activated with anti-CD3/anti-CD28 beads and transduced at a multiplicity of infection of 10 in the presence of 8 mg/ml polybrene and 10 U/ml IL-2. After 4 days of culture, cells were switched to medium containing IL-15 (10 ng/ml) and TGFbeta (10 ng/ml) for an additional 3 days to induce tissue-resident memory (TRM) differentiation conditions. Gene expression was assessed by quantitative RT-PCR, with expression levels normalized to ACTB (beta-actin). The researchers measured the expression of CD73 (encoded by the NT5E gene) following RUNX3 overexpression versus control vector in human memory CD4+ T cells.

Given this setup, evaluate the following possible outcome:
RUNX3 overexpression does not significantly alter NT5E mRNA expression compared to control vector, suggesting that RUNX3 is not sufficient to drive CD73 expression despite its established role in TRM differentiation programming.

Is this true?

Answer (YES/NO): NO